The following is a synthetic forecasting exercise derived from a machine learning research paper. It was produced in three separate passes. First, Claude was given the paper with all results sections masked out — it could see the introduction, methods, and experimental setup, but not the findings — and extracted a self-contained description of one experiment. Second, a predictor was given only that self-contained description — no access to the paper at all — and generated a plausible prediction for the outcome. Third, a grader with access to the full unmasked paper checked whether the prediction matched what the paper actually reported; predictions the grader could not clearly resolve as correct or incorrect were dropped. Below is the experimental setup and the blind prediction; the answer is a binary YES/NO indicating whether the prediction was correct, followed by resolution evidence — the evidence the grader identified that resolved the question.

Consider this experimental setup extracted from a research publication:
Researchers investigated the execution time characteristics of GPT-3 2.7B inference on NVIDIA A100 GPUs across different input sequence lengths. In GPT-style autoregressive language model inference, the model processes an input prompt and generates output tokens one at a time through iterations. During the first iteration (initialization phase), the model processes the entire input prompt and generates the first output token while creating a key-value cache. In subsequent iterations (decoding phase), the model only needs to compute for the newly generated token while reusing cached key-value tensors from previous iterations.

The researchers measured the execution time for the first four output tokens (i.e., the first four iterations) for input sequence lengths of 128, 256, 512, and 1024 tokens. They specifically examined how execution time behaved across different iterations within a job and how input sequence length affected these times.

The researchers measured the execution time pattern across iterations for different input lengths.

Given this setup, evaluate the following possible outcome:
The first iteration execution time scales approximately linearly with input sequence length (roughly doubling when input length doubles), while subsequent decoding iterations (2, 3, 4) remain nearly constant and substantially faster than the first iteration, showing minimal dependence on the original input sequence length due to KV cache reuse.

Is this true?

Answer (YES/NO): YES